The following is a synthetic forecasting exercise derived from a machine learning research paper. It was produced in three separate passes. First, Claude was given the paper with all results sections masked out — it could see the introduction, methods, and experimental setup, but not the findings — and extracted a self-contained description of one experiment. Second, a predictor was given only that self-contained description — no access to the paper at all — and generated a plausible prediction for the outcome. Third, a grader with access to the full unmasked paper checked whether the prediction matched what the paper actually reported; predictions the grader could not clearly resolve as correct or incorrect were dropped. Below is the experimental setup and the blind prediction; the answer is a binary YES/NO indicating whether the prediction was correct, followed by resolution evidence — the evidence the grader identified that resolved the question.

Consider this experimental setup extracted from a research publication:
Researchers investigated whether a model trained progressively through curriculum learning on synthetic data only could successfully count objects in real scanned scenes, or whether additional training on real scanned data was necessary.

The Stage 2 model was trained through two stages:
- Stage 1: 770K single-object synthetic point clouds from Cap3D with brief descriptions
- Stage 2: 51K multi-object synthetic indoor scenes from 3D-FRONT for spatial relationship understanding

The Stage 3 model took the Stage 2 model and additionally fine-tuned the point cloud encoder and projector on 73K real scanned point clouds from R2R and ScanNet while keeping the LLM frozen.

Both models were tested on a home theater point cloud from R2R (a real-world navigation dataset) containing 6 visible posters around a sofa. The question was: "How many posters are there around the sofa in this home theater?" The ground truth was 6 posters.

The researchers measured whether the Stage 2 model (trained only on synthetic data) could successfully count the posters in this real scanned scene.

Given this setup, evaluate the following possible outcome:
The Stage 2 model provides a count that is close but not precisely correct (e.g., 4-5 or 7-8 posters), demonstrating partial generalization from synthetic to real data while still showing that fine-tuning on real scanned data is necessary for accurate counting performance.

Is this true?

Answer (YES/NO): NO